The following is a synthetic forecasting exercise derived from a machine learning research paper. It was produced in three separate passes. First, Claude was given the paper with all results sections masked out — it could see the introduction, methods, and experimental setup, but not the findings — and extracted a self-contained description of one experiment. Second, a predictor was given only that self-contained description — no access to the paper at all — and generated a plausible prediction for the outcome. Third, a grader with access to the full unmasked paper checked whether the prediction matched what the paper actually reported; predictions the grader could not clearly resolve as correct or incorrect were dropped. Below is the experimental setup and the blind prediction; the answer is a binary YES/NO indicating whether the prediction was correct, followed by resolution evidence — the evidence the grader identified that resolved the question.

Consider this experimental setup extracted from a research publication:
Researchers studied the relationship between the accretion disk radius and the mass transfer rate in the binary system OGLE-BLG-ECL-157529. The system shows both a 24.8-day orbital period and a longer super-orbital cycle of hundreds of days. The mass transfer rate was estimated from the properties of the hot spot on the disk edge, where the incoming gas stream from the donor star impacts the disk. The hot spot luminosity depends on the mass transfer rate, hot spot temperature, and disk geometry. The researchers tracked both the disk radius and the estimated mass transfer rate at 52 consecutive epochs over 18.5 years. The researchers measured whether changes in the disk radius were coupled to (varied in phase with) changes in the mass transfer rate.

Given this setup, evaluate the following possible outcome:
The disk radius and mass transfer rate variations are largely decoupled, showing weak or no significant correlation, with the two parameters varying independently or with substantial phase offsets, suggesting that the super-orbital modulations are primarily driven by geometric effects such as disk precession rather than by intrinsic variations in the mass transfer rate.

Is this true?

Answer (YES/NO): NO